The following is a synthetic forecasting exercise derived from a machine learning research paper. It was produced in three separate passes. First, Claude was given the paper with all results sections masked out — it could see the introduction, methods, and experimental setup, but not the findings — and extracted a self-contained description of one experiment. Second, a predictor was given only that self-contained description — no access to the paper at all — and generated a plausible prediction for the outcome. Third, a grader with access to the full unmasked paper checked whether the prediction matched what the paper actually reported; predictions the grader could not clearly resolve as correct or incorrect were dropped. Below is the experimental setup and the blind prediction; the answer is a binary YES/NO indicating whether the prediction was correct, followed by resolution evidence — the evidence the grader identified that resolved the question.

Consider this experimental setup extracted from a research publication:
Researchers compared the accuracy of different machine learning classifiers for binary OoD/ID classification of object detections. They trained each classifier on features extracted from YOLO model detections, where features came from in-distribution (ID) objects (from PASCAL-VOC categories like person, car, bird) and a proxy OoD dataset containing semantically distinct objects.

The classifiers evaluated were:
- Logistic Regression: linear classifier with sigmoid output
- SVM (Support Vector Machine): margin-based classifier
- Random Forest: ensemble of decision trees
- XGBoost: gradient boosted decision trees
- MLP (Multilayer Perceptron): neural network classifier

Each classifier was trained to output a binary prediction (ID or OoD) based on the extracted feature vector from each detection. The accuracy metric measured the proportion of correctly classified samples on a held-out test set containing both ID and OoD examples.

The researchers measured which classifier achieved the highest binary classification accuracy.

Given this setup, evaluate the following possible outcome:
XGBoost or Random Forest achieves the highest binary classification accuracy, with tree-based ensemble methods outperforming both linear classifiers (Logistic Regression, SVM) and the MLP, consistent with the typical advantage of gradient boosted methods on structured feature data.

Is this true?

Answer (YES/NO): NO